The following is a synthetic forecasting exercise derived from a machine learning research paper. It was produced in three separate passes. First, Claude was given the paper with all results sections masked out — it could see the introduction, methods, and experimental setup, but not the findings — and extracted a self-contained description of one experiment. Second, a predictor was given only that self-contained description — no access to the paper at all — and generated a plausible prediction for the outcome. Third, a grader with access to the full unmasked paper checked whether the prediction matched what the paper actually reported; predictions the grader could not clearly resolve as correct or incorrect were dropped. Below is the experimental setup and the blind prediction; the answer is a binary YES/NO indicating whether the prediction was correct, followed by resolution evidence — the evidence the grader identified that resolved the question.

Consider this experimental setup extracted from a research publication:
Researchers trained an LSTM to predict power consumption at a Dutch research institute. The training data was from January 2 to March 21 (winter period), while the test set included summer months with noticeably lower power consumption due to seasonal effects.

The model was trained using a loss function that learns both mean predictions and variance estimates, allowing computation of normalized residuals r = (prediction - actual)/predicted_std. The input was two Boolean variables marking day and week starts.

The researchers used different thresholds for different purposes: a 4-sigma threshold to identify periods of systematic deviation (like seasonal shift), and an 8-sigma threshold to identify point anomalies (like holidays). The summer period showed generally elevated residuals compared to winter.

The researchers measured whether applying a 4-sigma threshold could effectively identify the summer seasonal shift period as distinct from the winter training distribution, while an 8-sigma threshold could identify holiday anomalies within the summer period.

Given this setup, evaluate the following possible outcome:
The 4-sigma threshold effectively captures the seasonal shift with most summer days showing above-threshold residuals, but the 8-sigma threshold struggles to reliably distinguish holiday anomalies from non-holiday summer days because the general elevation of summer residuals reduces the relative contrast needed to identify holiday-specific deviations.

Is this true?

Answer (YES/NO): NO